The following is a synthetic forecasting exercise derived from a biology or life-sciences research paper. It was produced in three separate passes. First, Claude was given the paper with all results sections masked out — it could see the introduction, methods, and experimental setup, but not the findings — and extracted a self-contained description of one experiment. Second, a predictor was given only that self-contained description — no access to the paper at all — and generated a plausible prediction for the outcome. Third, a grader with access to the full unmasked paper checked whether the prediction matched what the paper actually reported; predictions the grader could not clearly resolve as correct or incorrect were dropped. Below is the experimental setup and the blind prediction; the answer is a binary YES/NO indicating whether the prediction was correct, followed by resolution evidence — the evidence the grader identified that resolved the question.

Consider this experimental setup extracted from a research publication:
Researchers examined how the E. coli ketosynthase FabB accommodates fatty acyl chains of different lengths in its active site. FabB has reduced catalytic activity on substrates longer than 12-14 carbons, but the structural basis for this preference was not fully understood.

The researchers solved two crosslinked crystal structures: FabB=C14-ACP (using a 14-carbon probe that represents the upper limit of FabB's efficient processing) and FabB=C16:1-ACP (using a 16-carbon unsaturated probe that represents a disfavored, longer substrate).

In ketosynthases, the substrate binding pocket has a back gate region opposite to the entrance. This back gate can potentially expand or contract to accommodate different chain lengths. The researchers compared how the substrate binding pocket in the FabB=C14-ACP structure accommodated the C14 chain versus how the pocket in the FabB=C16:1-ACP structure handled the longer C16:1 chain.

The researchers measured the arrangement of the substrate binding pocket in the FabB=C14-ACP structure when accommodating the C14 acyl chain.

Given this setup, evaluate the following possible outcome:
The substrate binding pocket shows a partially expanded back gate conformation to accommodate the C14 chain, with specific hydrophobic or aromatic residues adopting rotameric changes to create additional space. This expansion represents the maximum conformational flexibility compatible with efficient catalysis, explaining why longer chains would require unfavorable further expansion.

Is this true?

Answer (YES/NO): NO